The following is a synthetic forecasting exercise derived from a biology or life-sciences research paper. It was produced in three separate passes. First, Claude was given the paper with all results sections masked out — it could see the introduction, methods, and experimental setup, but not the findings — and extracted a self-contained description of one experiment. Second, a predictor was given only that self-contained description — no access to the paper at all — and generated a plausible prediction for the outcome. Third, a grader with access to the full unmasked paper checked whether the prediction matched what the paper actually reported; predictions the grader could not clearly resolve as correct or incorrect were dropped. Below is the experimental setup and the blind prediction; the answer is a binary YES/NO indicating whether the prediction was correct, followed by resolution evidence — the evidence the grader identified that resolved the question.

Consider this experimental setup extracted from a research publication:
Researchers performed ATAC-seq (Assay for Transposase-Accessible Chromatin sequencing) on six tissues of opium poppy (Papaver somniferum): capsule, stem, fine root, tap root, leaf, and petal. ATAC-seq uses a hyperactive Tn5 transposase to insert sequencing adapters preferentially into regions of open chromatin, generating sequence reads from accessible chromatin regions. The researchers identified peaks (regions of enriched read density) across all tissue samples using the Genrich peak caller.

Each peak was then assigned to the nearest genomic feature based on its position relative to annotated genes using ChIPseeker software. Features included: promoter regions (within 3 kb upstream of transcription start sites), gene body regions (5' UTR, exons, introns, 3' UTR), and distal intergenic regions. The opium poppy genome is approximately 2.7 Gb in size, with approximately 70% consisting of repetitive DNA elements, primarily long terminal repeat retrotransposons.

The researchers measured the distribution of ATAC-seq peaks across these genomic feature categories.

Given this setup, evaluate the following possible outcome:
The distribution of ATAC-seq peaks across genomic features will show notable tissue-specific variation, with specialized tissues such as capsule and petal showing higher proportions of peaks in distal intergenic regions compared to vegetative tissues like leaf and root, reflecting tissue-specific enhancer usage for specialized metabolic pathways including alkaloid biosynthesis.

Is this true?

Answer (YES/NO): NO